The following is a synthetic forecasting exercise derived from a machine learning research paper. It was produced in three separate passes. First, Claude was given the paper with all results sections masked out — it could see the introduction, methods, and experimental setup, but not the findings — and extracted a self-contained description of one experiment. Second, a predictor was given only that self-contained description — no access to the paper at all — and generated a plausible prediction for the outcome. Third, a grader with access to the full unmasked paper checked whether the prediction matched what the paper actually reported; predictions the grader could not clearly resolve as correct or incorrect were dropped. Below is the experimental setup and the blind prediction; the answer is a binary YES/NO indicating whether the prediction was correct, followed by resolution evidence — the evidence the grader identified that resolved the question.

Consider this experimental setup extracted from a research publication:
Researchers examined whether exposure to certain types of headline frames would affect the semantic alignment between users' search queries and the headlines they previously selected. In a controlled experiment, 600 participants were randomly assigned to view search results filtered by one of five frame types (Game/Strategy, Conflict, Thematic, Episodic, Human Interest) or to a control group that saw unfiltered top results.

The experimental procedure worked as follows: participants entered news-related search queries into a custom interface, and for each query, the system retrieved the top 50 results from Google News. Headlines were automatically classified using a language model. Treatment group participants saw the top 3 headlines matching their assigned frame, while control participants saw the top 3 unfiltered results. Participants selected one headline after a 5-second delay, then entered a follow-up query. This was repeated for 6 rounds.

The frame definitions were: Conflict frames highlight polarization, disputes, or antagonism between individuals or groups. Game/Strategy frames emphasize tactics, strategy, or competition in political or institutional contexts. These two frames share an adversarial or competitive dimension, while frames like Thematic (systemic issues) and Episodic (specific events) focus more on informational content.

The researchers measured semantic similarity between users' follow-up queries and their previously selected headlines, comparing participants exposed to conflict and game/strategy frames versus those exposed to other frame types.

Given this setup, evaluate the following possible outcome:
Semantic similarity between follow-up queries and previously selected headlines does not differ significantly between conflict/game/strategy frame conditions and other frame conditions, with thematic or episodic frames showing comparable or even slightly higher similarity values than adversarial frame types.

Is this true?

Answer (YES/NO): NO